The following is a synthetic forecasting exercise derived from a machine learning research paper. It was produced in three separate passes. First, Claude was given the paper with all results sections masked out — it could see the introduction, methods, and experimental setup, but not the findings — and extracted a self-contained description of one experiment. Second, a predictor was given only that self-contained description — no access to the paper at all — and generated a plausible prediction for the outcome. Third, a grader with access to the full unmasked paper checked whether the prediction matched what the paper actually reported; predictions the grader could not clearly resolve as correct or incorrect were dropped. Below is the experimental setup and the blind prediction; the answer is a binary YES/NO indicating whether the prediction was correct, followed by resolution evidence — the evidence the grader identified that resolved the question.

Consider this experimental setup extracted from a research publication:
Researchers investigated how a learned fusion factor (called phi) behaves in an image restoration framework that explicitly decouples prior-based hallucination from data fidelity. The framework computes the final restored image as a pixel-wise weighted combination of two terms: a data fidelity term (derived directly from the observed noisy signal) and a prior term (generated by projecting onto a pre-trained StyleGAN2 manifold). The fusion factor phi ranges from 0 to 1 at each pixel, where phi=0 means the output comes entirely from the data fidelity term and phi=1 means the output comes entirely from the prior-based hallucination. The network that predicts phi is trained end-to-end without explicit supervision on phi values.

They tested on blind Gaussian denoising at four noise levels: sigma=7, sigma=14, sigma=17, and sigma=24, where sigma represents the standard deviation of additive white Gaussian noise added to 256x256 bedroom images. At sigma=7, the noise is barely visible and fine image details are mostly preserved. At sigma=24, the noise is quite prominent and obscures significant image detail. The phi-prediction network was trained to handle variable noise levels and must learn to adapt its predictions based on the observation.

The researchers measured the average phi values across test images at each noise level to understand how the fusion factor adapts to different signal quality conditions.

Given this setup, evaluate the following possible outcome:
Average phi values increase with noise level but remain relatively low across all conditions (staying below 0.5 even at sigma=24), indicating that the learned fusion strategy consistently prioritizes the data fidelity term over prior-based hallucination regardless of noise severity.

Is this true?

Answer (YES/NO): NO